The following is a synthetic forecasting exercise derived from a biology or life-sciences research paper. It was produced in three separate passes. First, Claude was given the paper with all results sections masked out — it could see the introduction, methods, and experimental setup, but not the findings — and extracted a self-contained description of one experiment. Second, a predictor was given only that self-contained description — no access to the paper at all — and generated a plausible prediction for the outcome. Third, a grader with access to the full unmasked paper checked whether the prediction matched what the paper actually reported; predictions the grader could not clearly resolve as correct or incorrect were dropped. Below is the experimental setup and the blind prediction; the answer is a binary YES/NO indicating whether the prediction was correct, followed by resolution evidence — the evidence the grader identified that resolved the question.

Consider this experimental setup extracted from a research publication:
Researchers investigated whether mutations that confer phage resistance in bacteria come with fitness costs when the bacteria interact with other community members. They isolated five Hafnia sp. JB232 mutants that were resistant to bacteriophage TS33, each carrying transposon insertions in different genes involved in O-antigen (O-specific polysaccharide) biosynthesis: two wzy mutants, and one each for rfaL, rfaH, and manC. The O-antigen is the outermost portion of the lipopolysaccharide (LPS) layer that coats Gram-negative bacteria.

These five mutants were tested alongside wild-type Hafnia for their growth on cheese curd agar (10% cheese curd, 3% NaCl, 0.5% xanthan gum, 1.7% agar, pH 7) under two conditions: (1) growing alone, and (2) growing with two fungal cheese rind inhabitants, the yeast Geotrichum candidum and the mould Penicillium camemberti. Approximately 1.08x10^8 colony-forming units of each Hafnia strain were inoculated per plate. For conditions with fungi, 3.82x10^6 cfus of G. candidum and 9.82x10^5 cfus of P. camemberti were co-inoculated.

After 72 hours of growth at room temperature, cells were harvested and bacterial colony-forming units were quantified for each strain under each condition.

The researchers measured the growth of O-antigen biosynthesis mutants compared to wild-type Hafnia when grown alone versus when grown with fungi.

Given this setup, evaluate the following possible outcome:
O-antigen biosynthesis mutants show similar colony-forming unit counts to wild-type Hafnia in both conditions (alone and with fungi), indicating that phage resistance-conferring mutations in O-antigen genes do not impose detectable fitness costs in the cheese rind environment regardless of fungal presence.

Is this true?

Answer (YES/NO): NO